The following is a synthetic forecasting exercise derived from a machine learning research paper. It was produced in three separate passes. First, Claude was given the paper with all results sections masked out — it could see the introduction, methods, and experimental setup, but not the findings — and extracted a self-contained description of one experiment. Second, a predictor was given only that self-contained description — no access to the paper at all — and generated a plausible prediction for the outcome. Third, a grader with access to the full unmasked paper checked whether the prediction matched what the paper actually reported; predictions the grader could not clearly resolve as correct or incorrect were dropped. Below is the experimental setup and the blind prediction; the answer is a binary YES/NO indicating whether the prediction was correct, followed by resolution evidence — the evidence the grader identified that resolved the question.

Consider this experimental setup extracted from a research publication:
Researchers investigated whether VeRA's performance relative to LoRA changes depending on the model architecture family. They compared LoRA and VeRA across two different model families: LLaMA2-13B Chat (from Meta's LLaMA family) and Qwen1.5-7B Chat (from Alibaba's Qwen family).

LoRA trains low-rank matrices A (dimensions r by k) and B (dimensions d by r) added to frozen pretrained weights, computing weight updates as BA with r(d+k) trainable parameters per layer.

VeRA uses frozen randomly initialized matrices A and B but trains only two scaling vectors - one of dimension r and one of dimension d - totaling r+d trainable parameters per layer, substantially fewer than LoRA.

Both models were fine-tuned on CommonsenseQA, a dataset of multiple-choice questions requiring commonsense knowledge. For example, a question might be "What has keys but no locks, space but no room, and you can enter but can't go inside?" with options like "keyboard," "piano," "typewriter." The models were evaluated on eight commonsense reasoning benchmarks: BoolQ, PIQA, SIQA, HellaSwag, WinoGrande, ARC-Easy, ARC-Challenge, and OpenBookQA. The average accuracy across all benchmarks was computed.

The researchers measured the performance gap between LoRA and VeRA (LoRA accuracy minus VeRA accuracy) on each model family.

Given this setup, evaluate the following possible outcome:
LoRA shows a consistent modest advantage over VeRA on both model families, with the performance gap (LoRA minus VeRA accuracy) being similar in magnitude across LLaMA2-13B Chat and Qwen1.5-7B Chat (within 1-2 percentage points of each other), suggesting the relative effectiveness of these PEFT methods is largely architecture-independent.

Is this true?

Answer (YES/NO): NO